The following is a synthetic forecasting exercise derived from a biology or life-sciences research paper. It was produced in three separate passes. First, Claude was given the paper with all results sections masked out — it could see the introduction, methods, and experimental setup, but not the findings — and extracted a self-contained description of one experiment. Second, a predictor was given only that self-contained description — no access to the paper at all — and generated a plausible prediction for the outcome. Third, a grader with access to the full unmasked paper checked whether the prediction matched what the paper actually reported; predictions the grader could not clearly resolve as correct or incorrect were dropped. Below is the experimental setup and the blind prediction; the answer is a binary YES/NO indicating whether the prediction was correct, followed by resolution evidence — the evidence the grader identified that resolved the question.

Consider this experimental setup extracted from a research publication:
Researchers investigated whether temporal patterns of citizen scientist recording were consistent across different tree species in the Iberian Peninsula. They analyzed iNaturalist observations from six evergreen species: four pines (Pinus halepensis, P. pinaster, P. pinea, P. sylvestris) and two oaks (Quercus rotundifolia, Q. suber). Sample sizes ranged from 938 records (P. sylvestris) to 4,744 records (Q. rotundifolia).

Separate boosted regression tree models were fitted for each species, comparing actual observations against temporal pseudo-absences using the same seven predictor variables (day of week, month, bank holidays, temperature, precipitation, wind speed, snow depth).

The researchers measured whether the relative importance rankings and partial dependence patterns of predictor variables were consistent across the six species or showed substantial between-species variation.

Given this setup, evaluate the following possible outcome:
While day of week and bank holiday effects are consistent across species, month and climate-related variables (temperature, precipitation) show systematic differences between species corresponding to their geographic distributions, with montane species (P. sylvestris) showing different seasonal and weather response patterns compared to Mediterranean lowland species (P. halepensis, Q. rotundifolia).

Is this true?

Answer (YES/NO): NO